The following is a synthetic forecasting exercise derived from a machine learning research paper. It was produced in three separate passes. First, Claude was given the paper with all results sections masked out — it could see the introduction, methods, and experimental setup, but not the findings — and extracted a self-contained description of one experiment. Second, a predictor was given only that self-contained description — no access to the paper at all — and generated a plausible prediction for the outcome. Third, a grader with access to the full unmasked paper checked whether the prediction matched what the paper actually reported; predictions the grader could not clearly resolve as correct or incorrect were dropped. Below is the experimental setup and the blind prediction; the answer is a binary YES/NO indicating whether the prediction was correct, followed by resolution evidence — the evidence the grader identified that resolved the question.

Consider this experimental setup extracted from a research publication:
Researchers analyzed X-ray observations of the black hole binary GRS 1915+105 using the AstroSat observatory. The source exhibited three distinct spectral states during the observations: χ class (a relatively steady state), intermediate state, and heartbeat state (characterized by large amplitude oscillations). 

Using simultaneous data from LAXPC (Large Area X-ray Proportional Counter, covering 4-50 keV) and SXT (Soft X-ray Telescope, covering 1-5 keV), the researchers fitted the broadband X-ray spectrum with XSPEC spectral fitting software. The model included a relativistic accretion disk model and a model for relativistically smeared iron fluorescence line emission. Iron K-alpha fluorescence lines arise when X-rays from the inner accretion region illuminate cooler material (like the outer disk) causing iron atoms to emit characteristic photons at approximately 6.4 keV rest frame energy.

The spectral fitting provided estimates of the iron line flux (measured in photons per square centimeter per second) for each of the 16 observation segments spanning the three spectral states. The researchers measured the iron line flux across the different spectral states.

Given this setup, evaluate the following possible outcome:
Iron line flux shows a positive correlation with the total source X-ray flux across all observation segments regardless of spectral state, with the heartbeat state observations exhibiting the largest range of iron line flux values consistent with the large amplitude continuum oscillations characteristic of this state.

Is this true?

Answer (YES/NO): NO